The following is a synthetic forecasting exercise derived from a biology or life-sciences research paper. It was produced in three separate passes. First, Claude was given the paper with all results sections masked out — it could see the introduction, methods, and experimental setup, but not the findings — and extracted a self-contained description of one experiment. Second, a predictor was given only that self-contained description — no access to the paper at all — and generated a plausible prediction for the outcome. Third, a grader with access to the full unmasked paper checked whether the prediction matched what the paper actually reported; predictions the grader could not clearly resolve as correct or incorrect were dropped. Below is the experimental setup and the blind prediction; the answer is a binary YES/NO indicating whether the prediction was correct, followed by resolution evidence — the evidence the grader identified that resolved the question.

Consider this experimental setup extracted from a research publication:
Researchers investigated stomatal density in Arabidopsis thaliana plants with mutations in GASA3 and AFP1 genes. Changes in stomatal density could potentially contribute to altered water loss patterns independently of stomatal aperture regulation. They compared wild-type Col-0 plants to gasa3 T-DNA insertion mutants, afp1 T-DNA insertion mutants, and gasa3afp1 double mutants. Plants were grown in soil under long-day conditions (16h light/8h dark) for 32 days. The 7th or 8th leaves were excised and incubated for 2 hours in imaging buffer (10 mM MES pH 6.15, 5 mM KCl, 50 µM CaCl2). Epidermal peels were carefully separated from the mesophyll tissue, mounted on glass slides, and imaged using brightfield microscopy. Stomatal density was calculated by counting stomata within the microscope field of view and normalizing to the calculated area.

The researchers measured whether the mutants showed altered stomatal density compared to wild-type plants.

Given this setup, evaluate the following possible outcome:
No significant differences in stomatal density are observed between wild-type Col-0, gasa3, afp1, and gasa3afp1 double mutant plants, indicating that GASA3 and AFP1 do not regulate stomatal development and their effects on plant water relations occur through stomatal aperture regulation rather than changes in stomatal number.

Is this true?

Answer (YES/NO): NO